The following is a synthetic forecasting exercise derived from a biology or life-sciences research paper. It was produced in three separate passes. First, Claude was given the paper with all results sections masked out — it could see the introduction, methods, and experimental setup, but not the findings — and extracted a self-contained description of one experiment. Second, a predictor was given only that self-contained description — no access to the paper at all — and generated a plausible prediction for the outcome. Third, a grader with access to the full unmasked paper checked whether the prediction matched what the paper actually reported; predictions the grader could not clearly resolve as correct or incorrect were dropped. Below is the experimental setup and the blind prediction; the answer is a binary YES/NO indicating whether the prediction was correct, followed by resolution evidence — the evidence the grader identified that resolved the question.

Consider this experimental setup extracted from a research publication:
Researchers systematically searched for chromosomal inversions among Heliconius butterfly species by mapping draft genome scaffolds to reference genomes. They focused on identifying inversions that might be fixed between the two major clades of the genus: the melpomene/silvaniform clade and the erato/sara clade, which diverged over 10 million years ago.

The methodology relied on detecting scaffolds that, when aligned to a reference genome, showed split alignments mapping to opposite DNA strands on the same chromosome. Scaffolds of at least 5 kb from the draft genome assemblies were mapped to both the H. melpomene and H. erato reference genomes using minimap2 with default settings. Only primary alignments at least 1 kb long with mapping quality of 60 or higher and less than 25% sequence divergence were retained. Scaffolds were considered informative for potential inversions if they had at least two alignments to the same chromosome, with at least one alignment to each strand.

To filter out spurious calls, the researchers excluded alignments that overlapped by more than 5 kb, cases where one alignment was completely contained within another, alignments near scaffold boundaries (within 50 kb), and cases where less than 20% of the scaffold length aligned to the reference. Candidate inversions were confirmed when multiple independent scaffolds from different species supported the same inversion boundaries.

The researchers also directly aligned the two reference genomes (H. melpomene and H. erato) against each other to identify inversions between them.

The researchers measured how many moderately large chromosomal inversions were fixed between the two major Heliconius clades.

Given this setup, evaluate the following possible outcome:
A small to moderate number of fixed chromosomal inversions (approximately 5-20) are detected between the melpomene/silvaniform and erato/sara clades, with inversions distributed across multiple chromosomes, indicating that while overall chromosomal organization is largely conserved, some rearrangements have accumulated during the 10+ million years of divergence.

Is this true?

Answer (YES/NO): YES